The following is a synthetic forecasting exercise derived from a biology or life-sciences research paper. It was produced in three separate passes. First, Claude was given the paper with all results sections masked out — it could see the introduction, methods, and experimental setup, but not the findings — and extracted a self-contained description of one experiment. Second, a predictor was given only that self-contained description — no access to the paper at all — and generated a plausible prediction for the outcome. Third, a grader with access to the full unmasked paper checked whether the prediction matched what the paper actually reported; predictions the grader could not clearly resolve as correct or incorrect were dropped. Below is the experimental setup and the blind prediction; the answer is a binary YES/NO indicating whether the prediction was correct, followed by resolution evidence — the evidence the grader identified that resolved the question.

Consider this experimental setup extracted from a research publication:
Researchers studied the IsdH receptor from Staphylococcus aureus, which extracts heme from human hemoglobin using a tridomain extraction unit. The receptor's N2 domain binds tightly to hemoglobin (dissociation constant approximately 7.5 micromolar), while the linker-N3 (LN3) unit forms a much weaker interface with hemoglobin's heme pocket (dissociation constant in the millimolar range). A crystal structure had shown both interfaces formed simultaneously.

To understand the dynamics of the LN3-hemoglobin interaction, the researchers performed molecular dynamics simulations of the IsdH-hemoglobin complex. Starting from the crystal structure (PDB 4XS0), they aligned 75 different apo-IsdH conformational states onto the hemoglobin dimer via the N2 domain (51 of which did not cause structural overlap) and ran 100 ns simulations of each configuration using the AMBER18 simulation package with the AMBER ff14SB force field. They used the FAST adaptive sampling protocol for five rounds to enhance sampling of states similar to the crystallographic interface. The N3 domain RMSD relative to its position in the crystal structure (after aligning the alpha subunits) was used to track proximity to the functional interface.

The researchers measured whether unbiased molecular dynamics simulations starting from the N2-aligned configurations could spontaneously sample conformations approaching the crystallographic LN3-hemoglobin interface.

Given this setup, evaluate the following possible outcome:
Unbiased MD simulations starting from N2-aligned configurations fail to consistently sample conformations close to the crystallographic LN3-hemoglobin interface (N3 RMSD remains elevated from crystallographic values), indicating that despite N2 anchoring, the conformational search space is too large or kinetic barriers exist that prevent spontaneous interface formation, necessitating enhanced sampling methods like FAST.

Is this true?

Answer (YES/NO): YES